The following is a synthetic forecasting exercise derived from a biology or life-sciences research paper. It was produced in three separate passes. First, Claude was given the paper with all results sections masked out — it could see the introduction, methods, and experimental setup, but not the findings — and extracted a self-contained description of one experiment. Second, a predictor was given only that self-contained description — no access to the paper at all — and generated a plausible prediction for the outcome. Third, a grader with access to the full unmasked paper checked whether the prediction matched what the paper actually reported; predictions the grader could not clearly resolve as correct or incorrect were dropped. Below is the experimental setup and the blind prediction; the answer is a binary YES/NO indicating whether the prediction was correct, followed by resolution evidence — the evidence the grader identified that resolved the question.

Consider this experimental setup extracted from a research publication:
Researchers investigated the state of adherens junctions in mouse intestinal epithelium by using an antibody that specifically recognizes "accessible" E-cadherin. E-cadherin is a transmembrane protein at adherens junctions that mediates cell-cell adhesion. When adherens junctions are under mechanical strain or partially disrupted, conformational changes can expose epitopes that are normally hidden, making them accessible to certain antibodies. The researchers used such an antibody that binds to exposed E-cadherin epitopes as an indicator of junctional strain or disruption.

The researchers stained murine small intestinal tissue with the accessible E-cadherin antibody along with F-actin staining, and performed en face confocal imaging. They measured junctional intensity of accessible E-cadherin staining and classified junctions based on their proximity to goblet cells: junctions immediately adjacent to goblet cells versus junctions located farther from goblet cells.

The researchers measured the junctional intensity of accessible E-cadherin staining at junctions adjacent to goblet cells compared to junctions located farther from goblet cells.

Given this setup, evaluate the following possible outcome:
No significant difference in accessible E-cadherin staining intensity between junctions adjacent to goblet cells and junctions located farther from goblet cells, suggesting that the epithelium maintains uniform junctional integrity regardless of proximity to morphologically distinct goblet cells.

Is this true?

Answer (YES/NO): NO